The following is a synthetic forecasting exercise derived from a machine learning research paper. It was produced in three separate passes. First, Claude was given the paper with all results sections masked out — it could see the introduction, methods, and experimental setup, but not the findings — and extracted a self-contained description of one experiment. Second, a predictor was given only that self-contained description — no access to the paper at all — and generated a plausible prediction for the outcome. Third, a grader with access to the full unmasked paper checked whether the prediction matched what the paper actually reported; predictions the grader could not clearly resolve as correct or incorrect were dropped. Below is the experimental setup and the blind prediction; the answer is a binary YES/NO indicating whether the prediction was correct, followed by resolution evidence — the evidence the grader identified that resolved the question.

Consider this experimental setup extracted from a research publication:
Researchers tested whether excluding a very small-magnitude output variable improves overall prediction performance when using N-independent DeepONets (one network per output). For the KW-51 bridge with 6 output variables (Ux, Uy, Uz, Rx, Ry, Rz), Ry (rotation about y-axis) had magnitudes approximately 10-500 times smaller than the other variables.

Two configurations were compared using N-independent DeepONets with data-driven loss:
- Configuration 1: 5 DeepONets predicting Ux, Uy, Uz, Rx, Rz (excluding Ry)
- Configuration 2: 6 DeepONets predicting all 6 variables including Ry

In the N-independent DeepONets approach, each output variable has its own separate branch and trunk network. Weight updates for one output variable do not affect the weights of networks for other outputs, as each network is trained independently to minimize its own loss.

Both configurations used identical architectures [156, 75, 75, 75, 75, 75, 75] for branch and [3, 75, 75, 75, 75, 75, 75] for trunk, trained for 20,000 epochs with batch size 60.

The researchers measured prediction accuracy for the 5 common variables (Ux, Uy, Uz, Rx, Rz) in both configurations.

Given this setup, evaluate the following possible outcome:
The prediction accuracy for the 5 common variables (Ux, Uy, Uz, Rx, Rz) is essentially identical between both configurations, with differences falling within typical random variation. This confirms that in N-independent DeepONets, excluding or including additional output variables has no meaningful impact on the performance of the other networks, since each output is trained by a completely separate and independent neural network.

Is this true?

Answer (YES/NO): NO